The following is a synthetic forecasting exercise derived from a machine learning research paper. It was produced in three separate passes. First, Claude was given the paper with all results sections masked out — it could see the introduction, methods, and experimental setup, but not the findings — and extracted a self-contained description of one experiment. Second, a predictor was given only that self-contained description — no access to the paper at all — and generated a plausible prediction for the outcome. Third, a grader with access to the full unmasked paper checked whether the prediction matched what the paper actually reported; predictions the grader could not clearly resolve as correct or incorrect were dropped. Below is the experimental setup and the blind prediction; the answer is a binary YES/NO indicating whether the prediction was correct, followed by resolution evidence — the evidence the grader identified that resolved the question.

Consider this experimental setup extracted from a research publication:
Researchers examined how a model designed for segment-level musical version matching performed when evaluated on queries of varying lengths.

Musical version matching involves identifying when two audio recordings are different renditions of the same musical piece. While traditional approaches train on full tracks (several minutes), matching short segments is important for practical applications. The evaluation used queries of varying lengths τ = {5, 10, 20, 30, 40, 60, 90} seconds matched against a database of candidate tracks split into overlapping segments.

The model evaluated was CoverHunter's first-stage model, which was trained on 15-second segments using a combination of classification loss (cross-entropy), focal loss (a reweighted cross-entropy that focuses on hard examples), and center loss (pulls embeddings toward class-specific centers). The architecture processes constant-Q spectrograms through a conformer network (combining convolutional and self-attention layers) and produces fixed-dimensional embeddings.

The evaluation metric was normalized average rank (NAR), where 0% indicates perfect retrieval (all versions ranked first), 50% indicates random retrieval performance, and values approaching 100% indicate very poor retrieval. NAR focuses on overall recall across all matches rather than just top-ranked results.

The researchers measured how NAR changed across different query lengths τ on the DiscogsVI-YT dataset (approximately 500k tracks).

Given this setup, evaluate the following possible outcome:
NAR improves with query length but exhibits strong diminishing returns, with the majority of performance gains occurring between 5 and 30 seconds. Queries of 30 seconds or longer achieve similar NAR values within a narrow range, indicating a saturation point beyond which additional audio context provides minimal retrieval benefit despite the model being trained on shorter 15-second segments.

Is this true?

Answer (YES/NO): NO